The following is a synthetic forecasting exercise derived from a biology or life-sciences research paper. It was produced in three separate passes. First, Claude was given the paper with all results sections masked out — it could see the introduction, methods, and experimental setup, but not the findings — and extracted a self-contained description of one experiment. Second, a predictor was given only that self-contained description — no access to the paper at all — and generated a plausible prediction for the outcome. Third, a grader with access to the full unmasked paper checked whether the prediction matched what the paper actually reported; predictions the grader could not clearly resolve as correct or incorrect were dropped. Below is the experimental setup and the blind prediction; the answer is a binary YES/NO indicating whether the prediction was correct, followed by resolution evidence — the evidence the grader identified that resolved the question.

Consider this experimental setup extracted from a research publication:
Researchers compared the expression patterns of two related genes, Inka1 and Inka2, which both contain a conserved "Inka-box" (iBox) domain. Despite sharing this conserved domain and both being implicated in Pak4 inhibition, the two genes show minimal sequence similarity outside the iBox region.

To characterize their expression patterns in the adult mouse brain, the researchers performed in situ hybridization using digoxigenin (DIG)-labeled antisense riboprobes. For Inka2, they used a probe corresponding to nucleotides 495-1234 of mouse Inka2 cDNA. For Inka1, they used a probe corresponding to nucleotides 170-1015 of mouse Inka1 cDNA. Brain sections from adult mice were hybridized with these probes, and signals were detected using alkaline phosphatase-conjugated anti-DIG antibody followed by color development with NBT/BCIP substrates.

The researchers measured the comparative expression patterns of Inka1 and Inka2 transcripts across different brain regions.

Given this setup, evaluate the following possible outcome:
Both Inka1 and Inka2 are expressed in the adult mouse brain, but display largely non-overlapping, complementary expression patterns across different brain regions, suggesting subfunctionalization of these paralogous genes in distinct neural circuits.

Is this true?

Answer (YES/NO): NO